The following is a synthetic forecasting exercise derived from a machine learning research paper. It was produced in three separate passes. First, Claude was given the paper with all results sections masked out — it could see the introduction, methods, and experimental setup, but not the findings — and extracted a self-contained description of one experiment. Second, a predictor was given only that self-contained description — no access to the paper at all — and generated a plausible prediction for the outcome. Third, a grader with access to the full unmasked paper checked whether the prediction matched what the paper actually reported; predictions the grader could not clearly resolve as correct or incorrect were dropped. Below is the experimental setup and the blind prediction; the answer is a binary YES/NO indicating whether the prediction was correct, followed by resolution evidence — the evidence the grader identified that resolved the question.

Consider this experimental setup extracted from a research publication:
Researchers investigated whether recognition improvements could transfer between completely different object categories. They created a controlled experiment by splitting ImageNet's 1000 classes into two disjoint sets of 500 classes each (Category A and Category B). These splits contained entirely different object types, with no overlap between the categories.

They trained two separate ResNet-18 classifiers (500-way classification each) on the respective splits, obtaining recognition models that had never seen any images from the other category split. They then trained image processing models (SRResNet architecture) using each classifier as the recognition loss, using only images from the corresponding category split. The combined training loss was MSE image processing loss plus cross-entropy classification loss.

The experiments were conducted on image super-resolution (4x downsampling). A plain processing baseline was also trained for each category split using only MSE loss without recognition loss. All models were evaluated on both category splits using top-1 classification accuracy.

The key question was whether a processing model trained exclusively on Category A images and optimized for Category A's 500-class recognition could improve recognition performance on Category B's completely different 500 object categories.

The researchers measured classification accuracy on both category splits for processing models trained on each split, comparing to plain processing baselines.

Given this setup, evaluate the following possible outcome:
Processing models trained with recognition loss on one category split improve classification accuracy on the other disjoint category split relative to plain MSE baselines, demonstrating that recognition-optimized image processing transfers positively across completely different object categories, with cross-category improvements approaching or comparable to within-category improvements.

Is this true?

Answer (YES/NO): YES